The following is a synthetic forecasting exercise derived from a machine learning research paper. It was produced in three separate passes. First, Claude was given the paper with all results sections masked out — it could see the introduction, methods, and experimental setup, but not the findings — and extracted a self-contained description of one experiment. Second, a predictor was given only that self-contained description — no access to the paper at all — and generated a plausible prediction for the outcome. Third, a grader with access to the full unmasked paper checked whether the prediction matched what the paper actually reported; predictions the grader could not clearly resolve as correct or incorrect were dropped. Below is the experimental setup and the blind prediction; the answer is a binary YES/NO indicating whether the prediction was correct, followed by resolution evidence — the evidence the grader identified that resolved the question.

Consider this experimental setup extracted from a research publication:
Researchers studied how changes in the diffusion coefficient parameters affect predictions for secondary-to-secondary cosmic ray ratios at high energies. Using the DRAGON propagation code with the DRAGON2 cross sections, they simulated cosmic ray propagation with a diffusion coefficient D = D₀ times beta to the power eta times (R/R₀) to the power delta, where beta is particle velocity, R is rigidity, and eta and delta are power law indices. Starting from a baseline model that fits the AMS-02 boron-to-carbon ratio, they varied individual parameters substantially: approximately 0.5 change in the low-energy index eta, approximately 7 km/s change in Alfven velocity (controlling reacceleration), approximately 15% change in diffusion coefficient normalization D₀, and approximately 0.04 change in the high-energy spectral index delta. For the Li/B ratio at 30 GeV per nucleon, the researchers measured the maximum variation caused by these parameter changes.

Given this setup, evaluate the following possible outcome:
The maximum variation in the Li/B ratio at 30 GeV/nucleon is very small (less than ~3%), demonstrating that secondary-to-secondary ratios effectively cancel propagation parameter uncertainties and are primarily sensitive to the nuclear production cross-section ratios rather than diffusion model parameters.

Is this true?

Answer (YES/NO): NO